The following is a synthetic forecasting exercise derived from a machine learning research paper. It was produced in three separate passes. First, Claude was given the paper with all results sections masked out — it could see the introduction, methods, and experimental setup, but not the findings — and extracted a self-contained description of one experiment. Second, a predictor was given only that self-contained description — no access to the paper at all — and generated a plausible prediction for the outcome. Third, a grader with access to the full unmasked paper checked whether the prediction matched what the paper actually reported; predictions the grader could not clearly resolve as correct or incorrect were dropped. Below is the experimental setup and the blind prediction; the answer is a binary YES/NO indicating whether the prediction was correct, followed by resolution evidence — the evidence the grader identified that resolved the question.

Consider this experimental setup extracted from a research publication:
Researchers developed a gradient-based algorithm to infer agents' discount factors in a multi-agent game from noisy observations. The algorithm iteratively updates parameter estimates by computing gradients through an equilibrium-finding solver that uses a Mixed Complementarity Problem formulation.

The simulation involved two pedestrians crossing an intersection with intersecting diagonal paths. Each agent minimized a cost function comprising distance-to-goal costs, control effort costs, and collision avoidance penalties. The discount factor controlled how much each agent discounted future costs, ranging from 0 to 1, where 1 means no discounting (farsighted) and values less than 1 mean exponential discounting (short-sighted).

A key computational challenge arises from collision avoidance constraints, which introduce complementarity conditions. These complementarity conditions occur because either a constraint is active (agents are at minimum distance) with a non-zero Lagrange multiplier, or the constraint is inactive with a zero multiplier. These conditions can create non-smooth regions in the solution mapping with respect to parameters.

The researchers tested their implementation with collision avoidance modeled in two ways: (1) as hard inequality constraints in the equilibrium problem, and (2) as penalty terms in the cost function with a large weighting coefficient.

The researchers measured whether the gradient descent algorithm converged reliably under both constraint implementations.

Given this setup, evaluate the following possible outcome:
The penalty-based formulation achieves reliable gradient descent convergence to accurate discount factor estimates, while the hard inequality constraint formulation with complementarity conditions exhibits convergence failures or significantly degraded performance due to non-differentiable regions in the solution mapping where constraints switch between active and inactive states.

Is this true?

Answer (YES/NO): YES